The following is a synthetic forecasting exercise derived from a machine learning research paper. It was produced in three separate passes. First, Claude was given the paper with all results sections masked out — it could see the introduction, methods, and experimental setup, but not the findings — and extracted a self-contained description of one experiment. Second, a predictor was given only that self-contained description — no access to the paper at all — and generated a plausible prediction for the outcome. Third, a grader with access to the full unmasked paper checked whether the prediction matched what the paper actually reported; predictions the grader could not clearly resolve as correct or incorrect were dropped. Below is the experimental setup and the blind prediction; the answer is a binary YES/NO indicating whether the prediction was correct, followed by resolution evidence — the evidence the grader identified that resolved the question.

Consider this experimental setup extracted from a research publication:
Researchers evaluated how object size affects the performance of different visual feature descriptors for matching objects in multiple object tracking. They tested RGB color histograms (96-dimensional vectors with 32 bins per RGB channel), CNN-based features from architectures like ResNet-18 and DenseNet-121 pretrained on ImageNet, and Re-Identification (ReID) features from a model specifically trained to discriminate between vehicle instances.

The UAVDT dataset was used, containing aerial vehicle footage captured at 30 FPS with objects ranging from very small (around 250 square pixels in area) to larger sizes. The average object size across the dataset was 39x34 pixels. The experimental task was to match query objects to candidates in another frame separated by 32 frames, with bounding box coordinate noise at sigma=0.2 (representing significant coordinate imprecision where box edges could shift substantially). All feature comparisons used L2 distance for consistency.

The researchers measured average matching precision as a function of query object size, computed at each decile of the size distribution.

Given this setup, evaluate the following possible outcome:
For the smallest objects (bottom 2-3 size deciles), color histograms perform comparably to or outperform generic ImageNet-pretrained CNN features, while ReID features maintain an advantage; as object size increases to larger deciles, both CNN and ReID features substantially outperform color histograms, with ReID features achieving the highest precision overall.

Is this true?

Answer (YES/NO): NO